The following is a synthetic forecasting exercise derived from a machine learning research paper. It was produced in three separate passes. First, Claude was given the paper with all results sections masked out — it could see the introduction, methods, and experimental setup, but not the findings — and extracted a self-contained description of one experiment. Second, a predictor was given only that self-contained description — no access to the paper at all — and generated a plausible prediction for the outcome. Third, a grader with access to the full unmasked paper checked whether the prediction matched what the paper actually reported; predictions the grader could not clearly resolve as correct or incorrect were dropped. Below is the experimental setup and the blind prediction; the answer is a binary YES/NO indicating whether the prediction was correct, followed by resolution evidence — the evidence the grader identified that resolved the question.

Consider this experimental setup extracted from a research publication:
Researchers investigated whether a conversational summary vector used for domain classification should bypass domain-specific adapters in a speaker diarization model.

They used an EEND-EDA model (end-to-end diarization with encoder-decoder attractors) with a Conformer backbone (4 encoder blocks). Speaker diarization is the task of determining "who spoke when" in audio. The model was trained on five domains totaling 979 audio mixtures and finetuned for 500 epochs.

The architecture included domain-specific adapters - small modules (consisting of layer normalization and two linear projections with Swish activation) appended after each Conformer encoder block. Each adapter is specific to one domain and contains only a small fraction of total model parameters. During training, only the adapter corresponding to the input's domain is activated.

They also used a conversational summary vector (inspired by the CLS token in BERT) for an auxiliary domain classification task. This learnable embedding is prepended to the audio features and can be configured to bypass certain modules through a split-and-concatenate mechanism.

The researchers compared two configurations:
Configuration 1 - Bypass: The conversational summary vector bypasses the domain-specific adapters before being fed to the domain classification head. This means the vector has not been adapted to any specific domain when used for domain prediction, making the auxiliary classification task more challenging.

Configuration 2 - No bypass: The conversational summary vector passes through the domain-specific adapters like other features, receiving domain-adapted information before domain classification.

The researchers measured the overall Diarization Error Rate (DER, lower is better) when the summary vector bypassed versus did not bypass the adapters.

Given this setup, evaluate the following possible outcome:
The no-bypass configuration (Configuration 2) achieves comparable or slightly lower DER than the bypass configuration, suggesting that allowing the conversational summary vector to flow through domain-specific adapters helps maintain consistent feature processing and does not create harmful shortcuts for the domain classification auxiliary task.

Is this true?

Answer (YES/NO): YES